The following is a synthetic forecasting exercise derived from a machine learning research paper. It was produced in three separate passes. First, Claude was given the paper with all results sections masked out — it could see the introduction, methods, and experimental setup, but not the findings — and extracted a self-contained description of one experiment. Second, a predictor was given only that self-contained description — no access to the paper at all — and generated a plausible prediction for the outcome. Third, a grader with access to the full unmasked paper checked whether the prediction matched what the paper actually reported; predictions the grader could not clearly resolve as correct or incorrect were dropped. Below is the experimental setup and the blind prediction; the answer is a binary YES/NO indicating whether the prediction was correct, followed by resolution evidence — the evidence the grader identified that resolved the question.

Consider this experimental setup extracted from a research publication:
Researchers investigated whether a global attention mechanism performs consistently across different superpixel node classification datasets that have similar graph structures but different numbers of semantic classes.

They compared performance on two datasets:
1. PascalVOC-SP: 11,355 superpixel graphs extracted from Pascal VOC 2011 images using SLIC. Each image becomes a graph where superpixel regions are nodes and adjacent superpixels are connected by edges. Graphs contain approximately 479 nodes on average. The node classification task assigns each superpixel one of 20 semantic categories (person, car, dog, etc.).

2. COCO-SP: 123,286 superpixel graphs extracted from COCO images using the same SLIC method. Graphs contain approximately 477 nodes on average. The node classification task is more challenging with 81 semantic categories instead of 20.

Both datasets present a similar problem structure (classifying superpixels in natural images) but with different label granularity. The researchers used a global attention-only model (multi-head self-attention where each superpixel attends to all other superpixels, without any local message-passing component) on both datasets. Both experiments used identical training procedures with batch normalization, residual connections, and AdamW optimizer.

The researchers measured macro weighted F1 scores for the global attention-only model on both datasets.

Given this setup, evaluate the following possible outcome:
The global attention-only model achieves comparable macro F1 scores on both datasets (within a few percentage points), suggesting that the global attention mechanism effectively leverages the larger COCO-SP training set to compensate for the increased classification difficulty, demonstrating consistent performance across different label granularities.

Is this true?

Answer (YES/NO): NO